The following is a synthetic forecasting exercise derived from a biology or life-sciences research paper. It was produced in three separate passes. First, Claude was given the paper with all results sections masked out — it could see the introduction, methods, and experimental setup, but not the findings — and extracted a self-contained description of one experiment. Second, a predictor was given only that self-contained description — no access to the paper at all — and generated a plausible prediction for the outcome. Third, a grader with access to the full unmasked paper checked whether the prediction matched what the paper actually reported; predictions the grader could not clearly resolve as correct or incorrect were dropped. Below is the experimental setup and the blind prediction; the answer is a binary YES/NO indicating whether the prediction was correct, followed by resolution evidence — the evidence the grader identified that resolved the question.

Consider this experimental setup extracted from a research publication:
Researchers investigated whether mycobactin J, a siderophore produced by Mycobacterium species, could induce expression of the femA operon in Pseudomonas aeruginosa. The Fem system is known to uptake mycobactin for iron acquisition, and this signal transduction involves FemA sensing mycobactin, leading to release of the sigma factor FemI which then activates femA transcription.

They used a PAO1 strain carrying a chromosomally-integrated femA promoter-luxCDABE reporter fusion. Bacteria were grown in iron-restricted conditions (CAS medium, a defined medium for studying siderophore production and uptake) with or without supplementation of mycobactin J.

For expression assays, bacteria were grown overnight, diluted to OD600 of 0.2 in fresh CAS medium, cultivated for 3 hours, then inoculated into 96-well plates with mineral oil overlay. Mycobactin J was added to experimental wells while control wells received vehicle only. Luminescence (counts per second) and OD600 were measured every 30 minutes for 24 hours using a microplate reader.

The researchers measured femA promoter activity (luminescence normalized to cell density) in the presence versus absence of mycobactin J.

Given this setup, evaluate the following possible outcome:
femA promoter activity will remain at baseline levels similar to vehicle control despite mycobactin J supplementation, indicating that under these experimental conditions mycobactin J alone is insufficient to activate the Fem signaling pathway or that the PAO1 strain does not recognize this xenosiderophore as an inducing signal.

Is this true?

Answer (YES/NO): NO